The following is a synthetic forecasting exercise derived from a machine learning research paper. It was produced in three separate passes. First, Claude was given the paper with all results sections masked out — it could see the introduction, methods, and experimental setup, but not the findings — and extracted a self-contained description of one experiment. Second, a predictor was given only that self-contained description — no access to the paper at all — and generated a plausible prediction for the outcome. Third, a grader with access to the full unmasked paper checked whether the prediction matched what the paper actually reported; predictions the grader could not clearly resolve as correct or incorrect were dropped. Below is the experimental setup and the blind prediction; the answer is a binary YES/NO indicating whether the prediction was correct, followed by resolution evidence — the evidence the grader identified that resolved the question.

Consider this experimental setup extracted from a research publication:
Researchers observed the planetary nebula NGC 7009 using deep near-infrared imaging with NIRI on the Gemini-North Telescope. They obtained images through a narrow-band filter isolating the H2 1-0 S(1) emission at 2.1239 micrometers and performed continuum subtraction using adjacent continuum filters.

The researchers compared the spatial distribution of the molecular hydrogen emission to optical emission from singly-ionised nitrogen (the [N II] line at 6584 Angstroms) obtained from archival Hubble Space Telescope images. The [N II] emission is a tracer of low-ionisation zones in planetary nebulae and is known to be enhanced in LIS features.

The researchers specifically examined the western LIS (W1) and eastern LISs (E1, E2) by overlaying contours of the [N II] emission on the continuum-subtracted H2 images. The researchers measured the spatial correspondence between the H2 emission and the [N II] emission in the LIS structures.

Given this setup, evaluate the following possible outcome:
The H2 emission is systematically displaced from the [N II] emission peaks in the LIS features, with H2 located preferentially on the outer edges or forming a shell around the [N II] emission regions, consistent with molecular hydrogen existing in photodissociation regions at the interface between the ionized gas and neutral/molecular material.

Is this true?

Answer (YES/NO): NO